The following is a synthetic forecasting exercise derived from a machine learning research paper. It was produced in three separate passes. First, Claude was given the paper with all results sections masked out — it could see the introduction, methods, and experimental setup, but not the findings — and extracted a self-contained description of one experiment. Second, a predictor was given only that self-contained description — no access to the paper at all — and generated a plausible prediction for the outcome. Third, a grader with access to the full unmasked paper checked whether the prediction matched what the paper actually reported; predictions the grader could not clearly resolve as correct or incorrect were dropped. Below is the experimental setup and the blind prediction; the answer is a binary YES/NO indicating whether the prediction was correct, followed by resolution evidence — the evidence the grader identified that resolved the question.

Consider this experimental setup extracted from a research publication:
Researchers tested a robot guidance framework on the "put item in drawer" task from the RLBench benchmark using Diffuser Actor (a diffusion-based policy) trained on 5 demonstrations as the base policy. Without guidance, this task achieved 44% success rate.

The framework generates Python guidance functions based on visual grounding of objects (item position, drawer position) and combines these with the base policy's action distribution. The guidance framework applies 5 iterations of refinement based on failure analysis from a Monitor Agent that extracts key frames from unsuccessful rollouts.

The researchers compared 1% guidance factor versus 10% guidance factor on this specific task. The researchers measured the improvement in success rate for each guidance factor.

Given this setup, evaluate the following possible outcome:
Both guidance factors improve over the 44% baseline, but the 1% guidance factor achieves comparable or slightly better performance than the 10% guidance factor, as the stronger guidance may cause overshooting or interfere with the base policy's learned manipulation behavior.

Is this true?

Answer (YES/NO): YES